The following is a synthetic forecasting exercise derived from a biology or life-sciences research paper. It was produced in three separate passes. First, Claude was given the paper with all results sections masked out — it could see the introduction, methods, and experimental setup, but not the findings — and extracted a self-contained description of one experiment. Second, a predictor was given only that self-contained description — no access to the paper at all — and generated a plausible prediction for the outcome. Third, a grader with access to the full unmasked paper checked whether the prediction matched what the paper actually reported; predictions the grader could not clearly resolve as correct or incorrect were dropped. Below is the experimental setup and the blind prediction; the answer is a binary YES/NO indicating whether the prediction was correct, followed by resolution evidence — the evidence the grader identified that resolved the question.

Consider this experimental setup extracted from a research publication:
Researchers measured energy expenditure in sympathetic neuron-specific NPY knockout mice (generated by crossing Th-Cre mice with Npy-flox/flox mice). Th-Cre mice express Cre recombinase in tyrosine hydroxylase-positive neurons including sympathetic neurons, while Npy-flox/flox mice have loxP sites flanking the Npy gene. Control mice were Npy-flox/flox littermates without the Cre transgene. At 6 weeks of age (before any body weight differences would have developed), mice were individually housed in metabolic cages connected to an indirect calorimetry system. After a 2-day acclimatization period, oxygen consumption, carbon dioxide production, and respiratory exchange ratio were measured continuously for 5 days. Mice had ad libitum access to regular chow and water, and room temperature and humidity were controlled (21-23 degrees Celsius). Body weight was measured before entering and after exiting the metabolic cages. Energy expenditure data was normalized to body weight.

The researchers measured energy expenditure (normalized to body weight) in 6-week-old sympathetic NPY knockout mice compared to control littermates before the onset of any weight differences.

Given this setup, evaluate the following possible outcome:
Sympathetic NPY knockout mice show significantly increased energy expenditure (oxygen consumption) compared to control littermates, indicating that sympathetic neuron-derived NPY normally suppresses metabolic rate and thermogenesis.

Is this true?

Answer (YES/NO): NO